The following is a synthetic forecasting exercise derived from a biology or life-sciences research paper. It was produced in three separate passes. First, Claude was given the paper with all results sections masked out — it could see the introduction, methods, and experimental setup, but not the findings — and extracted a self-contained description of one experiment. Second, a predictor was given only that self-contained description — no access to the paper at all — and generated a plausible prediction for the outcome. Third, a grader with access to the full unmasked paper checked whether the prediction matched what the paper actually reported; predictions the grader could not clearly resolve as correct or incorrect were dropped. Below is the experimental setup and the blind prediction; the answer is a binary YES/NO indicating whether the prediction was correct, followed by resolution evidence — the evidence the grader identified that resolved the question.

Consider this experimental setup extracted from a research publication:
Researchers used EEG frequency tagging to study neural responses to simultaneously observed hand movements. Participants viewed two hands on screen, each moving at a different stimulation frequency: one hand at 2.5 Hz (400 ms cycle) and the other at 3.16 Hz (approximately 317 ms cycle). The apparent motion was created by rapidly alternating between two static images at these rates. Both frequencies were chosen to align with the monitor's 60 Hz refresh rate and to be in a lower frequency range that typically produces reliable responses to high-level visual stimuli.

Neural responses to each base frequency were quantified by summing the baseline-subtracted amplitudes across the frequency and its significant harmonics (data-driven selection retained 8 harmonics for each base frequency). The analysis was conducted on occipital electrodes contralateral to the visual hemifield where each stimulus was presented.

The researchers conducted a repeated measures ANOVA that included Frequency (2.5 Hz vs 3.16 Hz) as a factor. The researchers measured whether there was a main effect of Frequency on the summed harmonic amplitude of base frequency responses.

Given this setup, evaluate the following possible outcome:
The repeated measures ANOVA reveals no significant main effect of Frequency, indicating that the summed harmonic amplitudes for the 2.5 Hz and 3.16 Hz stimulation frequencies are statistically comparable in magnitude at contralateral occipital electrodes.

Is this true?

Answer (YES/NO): YES